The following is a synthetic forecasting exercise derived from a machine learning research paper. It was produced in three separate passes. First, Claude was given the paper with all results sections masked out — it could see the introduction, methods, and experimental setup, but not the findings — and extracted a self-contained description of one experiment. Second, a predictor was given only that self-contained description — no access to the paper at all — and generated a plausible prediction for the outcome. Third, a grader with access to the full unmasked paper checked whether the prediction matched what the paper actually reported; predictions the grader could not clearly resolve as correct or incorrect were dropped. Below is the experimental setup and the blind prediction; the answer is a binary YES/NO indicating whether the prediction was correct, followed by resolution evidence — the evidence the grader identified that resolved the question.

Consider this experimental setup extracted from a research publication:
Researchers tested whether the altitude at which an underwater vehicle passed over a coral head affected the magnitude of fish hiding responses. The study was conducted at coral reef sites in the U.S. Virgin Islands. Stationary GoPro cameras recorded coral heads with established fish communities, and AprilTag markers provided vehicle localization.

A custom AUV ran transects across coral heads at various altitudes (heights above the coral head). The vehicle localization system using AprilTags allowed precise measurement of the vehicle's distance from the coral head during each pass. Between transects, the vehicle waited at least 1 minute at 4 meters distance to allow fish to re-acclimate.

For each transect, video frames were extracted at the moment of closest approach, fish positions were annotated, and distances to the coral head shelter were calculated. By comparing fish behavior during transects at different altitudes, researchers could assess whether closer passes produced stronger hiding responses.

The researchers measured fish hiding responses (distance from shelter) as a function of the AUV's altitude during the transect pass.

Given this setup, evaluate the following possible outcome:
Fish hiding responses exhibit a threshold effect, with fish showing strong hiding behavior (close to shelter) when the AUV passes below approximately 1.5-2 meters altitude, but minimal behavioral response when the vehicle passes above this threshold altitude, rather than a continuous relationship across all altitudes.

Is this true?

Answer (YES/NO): NO